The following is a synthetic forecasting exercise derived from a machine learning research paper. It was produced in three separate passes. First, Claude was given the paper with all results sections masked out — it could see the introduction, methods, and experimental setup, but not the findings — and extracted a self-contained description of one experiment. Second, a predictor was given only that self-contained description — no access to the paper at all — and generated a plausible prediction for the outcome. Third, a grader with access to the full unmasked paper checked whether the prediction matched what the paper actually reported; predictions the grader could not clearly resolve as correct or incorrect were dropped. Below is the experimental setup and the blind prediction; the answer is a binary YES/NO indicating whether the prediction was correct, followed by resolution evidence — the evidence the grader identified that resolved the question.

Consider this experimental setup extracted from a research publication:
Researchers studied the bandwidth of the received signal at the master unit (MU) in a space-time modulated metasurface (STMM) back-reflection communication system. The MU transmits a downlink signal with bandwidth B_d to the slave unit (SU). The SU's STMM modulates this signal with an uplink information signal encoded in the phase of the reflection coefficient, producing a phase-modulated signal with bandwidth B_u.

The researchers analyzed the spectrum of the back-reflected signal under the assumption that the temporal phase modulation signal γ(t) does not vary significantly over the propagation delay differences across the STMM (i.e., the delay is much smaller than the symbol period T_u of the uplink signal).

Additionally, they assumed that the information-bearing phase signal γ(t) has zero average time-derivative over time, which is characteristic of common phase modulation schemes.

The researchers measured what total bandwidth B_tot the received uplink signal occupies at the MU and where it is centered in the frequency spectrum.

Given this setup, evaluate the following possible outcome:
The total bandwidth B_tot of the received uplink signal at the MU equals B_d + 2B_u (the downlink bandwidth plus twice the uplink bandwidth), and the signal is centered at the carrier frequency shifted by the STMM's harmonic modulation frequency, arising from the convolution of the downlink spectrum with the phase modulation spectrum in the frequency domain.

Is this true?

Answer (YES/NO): NO